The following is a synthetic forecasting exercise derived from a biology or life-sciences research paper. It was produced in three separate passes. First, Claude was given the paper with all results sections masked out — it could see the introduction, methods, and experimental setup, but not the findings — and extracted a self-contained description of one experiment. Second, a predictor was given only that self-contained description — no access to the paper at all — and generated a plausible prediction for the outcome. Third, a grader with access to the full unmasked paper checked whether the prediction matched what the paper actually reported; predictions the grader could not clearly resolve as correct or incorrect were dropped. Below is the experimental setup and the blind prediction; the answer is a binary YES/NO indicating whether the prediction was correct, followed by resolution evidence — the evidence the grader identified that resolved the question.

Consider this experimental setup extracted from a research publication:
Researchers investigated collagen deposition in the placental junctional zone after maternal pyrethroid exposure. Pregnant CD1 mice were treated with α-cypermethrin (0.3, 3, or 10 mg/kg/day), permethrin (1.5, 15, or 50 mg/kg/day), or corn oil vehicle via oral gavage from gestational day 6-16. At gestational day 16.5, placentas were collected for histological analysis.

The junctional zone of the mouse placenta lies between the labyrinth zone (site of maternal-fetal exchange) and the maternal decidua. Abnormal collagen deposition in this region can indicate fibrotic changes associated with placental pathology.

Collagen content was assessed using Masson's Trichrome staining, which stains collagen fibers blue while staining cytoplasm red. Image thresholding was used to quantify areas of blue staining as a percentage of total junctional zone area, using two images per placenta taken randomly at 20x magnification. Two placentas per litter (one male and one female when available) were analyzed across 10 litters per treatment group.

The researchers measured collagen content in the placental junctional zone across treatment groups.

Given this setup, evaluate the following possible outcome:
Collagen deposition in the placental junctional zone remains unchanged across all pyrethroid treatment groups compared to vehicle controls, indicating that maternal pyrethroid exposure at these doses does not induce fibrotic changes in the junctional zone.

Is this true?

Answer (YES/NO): NO